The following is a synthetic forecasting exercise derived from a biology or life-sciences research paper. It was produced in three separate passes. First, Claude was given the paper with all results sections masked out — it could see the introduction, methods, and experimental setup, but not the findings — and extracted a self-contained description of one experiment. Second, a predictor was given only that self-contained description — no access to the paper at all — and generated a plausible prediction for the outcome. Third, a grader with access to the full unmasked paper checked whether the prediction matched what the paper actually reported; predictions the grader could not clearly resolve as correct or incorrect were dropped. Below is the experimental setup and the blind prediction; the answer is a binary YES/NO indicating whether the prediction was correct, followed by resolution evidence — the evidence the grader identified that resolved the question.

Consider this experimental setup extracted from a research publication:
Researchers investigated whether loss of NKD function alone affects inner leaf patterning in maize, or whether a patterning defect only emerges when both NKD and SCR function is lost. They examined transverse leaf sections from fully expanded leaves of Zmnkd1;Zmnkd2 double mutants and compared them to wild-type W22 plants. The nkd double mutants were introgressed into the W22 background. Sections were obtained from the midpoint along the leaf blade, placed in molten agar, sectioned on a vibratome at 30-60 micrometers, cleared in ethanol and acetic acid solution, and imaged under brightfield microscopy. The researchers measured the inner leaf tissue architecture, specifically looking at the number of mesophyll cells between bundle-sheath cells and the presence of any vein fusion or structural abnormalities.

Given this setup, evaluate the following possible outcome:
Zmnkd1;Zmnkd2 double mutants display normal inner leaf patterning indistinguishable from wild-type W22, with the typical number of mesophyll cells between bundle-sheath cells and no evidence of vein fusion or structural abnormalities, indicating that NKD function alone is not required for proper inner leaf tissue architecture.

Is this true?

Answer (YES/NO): YES